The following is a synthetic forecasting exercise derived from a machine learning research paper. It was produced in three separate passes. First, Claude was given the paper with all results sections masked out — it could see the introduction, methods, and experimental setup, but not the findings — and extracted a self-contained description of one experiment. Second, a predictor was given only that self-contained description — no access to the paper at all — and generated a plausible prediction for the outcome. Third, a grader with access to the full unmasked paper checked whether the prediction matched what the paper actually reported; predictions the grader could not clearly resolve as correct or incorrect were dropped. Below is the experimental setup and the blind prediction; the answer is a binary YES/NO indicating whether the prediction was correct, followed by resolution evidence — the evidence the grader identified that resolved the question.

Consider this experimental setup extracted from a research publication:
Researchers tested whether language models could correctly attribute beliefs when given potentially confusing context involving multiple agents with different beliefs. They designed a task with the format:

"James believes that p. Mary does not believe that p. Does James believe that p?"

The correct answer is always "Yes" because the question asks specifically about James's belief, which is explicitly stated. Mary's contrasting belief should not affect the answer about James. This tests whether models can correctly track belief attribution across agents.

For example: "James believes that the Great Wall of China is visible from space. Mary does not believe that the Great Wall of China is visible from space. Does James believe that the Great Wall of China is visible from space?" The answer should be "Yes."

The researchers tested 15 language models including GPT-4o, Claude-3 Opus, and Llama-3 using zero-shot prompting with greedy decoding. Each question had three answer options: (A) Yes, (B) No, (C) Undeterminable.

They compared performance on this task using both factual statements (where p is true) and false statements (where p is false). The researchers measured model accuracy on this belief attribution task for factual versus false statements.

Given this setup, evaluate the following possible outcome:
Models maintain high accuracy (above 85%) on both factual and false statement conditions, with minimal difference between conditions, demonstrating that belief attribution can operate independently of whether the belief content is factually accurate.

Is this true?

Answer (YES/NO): NO